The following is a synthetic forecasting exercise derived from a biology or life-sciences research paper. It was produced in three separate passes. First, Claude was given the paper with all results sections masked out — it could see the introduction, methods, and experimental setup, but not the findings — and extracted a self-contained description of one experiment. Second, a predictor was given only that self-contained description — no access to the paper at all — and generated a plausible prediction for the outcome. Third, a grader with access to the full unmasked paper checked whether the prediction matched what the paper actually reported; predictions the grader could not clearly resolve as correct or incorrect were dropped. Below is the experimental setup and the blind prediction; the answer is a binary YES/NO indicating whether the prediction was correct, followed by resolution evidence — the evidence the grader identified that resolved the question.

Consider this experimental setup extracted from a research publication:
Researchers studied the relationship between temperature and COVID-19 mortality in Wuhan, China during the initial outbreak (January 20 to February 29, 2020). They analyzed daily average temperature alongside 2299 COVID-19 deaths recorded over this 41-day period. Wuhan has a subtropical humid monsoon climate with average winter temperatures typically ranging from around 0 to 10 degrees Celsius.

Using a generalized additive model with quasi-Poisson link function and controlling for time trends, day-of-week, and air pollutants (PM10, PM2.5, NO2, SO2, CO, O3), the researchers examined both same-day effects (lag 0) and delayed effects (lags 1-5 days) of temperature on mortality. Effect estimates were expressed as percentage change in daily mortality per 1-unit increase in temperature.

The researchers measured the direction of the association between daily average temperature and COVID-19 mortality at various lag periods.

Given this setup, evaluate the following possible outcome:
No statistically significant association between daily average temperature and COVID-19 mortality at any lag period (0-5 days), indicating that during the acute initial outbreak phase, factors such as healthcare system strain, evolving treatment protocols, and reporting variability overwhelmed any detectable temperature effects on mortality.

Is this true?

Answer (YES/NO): NO